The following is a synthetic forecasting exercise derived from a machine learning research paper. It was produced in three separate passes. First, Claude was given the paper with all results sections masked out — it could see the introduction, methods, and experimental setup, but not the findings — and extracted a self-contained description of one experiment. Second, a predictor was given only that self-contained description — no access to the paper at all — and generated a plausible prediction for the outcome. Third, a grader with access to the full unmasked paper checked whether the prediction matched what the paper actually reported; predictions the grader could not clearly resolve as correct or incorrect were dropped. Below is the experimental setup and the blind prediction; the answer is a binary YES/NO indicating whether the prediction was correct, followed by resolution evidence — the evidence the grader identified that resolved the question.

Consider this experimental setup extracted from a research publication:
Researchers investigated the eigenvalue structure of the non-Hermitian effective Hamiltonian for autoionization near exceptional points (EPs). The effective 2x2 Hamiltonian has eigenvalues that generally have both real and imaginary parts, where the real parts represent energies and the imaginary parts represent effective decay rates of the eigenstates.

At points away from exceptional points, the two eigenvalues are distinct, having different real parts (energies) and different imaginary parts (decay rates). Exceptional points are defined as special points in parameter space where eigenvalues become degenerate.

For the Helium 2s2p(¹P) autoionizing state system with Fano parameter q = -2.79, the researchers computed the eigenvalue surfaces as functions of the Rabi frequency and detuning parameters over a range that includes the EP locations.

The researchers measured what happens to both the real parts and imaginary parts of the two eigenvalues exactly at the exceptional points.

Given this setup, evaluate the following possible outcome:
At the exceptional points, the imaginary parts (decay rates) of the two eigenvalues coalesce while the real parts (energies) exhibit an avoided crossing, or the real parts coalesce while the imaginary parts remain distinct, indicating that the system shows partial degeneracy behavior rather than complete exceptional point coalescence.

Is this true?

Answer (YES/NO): NO